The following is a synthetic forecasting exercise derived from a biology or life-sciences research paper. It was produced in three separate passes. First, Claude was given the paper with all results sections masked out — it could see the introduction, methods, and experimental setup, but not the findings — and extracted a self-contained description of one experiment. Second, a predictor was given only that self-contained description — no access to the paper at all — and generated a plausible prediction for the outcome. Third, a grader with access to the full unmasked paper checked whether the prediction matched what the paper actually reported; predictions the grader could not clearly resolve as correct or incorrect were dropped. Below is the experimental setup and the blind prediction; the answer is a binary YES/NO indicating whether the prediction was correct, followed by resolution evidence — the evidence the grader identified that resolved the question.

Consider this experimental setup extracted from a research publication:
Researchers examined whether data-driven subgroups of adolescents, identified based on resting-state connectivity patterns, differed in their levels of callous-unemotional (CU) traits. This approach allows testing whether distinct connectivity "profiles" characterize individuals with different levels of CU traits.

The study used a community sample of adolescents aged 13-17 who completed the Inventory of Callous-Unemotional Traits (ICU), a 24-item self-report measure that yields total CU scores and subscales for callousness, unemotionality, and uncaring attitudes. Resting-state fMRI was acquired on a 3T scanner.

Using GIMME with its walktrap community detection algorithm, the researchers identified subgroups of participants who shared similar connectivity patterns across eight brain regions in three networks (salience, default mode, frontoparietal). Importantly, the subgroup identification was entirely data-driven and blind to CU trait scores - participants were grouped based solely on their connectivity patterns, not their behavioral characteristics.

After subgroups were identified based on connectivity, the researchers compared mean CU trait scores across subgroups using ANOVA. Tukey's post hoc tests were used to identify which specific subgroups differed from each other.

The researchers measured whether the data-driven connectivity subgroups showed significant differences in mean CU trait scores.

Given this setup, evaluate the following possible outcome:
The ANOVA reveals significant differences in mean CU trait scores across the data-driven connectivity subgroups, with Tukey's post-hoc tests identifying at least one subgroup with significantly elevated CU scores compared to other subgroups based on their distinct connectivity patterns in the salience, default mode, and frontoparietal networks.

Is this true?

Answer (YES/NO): YES